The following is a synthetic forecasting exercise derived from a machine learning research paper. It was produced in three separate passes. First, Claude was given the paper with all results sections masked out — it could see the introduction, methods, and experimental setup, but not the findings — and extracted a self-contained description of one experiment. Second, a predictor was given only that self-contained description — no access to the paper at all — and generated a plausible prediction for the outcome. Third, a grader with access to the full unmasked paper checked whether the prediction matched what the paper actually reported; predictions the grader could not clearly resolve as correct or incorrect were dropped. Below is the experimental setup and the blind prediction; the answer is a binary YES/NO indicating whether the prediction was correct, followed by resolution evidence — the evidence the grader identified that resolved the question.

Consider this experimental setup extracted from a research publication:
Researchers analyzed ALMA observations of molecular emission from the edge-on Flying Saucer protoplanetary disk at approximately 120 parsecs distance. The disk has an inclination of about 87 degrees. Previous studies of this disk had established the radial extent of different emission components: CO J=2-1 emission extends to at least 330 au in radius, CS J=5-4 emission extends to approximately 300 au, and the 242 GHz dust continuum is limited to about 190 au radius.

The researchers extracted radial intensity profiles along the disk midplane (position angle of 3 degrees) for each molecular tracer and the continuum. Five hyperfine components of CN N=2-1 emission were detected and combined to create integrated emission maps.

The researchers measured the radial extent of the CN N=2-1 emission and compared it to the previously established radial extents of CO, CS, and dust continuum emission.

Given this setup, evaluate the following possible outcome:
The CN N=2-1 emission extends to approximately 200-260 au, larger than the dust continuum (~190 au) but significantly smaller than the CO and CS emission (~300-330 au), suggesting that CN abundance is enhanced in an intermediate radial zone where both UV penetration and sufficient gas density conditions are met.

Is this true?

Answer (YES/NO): NO